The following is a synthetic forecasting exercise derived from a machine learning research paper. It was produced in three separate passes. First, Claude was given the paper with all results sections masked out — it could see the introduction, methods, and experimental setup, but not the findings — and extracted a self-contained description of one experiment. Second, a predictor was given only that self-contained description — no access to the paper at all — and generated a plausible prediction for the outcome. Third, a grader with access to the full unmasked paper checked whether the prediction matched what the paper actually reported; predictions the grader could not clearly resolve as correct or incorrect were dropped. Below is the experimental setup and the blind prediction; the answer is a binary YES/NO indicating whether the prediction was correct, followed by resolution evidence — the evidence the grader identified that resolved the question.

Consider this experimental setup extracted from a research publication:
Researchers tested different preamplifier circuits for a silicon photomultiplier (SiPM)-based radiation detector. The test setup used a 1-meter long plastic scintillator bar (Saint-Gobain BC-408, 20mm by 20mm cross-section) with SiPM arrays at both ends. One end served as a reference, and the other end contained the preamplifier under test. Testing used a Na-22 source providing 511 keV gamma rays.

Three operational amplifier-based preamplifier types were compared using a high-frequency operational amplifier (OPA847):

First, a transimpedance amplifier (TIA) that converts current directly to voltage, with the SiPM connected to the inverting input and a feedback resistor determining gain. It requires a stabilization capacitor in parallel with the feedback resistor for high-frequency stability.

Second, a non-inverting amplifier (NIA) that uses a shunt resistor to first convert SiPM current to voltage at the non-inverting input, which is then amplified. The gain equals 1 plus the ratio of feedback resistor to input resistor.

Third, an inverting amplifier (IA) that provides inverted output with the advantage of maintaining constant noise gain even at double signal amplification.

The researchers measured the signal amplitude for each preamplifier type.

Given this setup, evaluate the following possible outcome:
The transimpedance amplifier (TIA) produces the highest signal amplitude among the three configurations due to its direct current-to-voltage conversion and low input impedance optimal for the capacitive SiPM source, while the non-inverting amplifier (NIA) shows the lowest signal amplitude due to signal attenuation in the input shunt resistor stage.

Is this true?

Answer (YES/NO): NO